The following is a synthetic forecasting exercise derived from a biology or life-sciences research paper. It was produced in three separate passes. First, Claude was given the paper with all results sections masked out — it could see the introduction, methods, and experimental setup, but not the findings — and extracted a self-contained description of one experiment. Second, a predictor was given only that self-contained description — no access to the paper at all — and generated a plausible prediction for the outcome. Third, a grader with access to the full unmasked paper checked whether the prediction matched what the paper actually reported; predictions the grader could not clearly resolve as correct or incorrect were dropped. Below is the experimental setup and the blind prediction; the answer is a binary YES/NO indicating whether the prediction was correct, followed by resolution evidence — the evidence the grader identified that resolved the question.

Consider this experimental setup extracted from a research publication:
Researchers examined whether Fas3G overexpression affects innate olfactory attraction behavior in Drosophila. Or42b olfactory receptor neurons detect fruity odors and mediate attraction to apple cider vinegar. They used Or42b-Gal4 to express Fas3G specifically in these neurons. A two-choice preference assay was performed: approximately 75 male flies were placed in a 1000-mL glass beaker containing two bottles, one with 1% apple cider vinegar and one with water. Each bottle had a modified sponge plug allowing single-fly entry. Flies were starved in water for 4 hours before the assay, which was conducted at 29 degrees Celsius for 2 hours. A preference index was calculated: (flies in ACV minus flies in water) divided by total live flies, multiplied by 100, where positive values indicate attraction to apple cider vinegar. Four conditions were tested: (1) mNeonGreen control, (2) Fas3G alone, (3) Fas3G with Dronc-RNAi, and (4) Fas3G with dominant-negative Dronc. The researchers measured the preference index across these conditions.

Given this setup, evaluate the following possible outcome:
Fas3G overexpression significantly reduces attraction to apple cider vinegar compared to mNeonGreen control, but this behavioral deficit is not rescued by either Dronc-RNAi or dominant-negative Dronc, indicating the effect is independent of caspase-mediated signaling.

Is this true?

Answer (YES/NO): NO